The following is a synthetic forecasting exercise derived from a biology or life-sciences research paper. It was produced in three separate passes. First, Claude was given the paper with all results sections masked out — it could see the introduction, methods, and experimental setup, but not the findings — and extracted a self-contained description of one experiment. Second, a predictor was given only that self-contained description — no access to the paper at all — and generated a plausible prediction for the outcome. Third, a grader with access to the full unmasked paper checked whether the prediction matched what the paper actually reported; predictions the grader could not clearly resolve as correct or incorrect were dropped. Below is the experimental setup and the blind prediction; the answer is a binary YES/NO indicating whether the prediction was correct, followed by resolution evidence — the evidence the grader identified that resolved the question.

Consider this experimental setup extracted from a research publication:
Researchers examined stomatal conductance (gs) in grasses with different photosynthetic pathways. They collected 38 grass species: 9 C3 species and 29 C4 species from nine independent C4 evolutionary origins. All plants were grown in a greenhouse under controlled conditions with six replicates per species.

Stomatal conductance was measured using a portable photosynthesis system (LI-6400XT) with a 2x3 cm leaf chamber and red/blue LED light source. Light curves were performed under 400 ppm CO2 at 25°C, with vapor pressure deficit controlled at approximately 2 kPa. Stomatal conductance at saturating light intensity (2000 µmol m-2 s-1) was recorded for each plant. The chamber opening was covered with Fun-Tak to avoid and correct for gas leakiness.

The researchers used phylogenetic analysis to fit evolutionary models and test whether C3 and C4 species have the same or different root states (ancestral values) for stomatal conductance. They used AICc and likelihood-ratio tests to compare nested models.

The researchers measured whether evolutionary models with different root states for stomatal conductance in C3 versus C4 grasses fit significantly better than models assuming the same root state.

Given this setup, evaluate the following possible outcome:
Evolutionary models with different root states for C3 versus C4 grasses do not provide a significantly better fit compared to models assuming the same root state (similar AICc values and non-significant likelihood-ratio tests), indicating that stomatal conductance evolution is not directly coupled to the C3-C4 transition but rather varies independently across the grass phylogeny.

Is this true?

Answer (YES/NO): NO